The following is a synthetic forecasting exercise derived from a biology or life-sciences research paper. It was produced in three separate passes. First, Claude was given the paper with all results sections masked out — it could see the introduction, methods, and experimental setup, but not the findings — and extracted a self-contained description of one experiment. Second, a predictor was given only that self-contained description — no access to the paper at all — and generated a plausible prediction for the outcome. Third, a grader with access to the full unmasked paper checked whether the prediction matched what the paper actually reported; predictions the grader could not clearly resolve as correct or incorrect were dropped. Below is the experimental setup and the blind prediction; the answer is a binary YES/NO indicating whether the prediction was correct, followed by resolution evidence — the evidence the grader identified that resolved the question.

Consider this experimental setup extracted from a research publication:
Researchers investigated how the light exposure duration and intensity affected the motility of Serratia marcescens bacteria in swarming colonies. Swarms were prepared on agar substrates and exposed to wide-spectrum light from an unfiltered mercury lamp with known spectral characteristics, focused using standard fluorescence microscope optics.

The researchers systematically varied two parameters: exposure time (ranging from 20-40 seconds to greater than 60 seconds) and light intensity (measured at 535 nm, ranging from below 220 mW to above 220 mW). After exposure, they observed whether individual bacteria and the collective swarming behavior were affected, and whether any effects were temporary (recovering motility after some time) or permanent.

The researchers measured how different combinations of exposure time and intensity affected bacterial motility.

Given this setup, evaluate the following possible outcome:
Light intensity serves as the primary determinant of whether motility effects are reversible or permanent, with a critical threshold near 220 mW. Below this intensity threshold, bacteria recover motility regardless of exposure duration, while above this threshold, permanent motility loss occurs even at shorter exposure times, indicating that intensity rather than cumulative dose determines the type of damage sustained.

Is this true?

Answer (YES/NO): NO